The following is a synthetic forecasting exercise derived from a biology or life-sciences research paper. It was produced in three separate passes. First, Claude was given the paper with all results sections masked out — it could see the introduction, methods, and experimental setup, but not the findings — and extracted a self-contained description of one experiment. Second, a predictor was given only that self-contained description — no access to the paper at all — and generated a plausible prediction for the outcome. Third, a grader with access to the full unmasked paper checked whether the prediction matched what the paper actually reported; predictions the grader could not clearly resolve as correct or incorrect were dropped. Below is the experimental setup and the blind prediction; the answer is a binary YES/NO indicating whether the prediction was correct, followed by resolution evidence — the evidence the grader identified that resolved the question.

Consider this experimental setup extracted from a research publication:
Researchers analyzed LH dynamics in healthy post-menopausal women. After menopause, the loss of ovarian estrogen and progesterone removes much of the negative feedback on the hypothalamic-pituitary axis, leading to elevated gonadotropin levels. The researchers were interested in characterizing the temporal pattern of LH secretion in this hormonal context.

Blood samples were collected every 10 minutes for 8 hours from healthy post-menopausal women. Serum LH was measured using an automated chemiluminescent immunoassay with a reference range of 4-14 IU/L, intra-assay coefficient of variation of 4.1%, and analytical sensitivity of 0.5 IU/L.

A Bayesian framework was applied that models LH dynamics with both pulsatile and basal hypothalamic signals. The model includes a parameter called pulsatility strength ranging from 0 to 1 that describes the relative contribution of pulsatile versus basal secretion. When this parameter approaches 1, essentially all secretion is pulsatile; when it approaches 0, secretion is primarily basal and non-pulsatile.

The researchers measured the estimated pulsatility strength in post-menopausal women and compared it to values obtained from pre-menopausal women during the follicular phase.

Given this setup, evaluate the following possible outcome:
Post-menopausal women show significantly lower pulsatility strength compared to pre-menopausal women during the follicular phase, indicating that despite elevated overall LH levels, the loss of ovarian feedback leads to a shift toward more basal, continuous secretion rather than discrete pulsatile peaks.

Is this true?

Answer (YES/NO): YES